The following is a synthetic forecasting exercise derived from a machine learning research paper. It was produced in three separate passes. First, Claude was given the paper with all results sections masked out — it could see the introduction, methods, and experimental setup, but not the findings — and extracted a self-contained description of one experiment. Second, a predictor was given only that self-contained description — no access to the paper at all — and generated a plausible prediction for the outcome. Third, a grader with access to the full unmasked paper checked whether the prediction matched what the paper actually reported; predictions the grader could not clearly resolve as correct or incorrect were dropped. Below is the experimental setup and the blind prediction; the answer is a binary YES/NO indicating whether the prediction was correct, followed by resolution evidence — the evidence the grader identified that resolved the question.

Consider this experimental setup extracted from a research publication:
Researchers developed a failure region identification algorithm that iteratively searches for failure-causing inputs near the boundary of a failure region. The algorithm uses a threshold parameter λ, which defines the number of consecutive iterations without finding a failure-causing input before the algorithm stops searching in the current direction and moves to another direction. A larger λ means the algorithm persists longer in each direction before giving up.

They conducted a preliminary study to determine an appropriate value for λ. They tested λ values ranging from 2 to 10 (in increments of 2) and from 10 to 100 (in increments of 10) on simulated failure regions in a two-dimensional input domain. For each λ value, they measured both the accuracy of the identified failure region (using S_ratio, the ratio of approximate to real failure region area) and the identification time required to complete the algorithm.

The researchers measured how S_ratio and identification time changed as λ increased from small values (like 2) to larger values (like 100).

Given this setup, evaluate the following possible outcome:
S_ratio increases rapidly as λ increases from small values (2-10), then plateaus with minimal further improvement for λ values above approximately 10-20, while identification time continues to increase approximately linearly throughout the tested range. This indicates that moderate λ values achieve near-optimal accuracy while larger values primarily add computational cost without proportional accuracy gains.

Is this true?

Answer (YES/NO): NO